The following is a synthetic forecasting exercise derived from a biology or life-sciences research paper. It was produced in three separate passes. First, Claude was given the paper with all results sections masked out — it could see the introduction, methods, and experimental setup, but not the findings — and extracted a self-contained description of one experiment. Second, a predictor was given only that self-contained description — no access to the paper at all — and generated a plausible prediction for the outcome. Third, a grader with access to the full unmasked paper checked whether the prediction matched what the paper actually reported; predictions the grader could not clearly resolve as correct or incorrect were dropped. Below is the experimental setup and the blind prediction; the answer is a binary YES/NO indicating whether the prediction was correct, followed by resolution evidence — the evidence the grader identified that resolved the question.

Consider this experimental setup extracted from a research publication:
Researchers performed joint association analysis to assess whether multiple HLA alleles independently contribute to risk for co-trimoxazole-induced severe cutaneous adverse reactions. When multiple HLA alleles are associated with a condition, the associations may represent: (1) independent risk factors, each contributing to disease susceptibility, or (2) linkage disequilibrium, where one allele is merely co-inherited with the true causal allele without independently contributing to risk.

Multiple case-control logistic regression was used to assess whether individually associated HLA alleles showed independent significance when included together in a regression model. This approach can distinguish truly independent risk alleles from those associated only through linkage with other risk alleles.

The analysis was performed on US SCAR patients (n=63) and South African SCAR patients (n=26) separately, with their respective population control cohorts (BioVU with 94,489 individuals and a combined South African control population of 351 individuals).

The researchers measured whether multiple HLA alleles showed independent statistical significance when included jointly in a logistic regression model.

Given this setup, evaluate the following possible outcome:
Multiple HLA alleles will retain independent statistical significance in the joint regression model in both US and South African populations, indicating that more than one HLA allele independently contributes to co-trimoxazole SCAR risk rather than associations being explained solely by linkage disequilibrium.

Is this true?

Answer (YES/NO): NO